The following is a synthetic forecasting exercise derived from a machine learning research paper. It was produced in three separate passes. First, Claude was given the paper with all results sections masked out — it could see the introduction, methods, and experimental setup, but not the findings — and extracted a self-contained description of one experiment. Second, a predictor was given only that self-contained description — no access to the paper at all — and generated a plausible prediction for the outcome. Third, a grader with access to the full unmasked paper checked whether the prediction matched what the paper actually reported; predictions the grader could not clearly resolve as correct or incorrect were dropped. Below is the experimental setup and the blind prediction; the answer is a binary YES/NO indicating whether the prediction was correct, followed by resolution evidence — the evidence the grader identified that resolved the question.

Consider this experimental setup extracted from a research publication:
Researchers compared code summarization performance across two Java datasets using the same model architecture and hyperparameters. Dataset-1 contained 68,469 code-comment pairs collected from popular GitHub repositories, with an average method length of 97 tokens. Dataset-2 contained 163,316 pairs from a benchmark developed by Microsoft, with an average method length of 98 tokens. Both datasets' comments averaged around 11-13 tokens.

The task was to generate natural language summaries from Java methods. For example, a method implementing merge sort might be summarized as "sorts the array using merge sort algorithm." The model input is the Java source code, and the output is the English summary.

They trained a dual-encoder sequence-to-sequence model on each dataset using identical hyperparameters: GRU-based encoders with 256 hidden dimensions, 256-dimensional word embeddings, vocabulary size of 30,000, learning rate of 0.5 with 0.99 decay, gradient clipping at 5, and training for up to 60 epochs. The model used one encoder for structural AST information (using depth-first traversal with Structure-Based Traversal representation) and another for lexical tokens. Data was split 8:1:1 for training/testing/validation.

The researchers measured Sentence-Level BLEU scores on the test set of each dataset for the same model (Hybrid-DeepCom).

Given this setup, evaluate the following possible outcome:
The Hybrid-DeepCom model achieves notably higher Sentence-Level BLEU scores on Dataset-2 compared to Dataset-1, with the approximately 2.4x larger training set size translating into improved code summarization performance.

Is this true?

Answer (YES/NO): NO